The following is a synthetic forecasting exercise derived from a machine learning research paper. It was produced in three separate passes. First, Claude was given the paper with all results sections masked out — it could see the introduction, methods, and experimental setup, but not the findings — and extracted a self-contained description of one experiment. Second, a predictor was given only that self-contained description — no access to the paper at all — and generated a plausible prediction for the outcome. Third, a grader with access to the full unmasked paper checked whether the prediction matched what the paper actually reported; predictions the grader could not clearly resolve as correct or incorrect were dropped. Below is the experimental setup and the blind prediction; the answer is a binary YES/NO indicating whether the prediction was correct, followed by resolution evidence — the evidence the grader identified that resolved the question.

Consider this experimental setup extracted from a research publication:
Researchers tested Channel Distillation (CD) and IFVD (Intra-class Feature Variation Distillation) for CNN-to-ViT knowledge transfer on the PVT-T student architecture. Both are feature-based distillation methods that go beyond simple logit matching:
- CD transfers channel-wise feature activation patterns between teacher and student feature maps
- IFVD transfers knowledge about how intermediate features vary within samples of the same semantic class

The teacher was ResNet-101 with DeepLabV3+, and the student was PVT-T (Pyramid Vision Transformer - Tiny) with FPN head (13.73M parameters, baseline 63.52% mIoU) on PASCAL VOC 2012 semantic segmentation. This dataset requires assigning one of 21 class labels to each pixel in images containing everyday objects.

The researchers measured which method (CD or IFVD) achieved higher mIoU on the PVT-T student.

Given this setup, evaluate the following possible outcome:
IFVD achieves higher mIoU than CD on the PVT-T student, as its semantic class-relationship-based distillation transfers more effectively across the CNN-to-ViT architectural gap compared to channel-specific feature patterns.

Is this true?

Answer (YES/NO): YES